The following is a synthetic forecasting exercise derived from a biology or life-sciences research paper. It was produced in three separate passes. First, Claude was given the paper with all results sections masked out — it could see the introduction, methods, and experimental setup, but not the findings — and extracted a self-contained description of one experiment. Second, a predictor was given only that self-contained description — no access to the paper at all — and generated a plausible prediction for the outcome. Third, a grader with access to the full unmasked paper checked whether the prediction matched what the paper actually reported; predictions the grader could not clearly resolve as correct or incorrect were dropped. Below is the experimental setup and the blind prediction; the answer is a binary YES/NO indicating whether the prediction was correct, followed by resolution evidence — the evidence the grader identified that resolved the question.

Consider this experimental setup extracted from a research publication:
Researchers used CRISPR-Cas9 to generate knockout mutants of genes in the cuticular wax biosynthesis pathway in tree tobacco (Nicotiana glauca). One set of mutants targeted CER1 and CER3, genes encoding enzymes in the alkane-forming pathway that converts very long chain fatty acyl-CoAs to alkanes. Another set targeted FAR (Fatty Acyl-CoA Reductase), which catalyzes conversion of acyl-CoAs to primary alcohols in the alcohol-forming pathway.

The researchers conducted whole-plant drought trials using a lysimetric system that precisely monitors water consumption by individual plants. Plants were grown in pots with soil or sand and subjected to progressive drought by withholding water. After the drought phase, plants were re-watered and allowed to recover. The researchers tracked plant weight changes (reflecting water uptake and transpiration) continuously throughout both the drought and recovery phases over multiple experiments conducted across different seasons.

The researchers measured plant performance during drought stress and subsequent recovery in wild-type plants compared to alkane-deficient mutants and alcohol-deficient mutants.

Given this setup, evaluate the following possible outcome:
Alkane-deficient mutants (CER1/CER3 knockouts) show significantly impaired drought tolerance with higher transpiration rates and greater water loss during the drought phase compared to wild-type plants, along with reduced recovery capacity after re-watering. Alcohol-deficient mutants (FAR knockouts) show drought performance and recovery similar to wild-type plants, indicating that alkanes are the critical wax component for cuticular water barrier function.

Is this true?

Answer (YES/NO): NO